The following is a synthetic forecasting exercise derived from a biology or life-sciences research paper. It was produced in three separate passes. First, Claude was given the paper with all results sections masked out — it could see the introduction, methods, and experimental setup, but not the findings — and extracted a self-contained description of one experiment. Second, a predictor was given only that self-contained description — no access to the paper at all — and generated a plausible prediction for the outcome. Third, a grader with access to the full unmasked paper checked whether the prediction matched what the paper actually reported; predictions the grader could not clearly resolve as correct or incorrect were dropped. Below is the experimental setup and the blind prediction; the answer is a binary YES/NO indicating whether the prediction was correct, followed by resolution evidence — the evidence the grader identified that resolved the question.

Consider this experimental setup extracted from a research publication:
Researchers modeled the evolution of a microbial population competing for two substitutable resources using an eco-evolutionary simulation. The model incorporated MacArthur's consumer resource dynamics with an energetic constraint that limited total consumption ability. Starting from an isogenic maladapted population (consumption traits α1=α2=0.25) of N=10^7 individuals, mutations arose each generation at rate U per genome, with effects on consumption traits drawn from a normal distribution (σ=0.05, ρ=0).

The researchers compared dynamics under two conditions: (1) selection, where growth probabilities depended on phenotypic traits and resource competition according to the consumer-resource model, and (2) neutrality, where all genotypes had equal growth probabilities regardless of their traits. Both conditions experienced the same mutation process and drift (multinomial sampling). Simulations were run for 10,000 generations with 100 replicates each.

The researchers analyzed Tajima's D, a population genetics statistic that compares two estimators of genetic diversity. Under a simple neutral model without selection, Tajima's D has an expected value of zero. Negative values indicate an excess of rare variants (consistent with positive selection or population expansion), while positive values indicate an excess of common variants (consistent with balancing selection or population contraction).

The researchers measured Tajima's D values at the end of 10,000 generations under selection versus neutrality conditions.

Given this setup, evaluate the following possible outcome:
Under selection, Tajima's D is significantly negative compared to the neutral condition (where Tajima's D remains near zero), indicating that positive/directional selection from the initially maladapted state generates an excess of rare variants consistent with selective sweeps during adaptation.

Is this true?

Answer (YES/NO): NO